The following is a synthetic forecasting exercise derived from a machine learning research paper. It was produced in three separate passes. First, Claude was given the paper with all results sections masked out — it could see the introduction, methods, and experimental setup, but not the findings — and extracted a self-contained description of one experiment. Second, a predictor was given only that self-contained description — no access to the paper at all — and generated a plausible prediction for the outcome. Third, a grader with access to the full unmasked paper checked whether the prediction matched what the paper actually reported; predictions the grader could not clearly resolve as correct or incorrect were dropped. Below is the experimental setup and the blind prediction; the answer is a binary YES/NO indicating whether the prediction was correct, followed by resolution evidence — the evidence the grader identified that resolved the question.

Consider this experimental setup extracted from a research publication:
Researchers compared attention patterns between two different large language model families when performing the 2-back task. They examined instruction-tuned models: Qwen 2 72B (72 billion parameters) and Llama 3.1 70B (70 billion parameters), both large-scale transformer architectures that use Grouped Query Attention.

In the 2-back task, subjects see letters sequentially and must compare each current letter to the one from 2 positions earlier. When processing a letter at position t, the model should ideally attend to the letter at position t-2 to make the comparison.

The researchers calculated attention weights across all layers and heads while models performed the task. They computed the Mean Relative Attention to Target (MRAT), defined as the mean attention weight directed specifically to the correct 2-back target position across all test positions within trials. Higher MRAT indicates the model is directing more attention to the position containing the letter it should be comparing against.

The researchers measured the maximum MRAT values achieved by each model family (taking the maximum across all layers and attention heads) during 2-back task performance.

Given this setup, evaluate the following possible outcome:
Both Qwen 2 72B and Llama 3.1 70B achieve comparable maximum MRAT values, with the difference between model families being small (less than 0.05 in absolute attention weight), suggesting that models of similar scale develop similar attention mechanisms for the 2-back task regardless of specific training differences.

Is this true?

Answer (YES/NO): NO